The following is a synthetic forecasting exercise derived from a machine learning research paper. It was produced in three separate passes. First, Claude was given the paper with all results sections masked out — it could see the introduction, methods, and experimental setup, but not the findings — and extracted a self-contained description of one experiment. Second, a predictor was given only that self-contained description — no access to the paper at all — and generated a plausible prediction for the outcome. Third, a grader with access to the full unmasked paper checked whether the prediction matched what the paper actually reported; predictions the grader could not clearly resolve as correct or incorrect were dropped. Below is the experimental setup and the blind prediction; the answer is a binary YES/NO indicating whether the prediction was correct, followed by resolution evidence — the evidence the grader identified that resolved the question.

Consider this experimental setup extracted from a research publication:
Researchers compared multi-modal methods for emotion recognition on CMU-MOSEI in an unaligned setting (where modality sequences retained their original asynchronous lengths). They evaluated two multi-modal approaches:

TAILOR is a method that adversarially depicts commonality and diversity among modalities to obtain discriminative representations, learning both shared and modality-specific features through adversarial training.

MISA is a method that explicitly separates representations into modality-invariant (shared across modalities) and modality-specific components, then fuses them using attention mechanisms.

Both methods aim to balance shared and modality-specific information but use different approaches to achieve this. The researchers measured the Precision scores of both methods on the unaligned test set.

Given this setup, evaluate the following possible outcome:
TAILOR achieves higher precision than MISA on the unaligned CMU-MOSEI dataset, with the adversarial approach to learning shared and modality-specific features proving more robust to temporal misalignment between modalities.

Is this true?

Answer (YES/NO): YES